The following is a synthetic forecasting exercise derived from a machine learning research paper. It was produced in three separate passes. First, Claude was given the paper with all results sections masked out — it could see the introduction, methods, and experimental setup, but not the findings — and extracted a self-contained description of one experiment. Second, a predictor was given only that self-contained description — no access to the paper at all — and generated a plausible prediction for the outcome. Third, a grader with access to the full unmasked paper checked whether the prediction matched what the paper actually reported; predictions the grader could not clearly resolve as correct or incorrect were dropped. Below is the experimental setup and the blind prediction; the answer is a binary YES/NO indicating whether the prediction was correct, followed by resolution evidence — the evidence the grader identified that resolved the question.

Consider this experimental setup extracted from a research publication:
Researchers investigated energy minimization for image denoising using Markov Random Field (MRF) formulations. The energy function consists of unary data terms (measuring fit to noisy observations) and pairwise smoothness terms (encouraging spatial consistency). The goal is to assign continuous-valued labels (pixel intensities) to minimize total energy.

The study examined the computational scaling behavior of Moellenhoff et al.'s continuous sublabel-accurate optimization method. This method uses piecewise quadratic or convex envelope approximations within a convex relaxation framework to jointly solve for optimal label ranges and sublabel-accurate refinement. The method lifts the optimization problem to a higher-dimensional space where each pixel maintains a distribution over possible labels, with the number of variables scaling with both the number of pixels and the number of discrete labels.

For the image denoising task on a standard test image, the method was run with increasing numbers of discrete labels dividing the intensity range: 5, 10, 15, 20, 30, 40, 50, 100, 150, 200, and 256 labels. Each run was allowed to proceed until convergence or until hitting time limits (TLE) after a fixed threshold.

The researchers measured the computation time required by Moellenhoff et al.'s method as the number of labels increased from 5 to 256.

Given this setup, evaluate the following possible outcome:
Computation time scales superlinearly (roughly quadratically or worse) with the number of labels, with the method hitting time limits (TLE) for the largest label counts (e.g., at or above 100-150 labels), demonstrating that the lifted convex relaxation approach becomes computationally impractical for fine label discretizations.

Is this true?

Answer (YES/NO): NO